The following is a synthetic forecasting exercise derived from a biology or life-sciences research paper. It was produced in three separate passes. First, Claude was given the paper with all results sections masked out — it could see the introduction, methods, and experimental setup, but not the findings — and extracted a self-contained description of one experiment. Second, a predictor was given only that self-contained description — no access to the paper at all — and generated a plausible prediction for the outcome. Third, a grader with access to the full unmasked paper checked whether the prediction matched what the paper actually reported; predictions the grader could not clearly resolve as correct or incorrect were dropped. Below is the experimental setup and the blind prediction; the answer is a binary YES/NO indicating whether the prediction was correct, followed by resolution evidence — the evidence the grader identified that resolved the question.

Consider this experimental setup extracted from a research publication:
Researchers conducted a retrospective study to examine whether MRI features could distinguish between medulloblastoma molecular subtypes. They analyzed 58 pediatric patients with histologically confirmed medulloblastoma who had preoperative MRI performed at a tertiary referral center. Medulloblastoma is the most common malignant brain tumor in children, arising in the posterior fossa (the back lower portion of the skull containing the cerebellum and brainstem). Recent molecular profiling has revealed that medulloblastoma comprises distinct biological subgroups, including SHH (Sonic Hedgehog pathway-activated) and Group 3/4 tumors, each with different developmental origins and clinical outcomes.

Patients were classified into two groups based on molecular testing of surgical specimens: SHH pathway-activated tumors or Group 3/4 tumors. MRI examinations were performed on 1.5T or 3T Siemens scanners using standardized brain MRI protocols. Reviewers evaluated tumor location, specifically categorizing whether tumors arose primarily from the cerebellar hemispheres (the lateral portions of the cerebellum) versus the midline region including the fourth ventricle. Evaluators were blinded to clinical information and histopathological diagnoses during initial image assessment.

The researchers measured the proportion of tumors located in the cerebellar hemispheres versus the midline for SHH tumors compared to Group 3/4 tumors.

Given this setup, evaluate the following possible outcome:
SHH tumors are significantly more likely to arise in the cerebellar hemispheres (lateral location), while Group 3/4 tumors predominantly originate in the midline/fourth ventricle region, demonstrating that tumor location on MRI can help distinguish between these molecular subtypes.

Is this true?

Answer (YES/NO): YES